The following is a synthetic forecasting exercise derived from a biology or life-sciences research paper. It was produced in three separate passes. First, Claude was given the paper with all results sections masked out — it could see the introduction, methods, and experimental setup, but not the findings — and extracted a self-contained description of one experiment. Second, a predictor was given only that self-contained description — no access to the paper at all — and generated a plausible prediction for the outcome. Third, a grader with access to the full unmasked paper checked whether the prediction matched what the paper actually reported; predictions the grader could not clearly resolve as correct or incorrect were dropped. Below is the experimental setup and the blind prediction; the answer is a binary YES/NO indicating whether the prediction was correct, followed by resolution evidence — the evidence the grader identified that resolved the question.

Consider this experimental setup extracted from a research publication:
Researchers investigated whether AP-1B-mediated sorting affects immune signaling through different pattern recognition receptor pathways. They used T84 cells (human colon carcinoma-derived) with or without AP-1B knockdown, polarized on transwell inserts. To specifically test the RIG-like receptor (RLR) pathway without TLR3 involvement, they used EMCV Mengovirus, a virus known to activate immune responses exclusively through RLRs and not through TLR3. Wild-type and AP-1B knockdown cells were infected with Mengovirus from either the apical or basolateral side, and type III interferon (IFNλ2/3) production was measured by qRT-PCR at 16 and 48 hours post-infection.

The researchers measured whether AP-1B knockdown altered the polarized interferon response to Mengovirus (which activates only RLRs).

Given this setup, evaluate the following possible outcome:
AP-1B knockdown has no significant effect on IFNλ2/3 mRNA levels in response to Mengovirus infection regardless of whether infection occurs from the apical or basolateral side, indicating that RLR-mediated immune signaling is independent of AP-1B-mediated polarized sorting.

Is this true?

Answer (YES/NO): YES